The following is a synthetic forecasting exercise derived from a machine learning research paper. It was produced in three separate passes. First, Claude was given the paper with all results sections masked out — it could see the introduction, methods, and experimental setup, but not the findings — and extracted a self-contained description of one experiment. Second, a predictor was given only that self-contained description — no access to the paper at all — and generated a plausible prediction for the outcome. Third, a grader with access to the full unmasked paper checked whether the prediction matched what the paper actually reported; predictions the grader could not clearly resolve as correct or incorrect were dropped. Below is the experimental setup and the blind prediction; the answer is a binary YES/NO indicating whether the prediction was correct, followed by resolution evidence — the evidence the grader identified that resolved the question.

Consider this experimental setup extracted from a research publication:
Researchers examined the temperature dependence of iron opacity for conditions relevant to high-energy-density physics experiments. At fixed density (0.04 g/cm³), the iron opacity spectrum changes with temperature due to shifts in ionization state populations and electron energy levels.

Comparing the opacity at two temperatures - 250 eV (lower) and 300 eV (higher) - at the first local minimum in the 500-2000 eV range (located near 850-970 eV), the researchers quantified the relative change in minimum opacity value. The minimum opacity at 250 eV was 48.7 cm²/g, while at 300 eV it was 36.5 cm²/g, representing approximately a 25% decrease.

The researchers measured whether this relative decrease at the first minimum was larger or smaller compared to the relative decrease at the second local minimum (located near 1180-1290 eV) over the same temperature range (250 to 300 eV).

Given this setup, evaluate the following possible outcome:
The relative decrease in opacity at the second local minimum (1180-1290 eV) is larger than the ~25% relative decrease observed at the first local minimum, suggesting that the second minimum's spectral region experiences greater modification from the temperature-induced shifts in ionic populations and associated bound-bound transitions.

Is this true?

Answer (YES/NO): YES